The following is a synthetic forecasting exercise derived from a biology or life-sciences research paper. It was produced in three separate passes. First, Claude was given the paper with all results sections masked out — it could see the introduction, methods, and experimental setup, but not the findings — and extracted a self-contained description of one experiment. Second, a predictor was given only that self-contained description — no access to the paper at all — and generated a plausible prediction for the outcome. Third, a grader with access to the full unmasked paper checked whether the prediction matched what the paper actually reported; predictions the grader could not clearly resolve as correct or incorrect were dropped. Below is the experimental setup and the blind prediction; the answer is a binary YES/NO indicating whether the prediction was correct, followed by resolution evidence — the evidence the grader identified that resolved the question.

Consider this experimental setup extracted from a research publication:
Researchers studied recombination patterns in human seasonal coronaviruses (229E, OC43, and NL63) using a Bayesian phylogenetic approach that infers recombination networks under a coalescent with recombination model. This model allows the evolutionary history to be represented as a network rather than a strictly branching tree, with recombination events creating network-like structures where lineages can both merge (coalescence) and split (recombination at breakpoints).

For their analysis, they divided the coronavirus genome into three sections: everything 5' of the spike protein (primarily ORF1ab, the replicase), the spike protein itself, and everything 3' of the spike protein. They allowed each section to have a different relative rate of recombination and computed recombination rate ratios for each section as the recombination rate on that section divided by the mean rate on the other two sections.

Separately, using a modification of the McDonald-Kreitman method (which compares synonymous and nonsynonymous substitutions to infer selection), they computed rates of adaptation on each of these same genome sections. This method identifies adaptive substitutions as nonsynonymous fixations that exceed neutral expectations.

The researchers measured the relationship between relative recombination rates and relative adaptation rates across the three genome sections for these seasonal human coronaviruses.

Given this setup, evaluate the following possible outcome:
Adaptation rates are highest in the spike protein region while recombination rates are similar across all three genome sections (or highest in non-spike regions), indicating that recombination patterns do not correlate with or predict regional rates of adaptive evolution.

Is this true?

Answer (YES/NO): NO